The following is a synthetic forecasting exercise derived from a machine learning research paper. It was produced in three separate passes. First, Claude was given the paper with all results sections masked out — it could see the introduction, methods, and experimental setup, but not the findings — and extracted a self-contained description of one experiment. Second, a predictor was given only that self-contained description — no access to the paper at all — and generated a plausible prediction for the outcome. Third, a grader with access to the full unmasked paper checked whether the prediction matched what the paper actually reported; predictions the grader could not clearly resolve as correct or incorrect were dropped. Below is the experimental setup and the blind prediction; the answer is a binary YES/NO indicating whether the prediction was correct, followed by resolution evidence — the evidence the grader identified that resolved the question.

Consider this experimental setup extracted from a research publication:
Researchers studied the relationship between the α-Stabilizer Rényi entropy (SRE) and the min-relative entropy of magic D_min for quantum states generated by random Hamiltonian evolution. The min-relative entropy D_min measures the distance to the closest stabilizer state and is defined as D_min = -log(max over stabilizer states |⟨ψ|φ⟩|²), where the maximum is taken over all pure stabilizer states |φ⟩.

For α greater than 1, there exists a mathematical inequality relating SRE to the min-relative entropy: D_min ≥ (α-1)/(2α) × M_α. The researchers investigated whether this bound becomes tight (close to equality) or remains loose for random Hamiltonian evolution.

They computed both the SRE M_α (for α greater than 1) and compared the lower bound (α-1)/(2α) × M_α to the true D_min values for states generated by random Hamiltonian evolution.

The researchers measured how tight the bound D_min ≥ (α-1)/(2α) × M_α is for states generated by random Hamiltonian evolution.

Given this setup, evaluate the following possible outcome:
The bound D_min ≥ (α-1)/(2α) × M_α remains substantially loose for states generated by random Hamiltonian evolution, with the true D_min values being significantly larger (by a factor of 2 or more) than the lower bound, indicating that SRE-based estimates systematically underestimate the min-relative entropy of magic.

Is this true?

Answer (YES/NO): NO